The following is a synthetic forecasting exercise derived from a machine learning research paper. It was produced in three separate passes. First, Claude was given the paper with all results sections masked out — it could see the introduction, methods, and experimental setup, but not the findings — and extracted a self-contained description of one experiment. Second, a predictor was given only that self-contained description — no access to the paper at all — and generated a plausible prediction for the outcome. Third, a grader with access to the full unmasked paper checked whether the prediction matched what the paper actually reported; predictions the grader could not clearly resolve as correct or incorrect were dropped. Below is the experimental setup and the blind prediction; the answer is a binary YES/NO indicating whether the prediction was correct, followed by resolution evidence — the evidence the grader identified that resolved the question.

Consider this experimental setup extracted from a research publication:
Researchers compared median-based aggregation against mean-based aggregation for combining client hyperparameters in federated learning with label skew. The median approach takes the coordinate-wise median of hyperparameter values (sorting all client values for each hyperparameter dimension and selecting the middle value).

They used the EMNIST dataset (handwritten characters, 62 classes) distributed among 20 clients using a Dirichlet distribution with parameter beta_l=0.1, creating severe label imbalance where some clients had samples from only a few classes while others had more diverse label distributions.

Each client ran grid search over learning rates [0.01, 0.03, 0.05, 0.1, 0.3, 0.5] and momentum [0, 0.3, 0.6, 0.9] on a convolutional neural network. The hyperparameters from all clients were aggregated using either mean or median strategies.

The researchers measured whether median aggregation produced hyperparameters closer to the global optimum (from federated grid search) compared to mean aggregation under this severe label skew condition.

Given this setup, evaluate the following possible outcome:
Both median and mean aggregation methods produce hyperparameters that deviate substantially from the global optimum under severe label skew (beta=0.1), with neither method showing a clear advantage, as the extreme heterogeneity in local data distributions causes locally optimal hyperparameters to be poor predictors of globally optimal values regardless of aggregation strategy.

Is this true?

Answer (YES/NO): YES